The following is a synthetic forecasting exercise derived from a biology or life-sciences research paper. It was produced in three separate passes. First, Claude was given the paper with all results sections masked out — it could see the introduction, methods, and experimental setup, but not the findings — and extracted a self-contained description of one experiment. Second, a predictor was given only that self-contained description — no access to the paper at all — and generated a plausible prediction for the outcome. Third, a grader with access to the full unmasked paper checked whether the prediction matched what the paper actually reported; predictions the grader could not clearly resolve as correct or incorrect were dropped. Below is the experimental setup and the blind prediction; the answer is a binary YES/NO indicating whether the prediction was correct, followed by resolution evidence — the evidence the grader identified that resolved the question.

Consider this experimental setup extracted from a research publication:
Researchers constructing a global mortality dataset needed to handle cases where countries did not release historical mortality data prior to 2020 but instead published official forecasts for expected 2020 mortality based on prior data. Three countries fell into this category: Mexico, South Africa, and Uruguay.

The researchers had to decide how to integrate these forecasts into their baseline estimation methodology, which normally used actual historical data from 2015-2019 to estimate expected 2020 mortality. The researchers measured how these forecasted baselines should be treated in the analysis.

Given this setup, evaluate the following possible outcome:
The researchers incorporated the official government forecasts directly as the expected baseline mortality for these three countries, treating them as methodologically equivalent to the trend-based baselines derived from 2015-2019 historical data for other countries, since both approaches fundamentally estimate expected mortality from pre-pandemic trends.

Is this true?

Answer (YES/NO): NO